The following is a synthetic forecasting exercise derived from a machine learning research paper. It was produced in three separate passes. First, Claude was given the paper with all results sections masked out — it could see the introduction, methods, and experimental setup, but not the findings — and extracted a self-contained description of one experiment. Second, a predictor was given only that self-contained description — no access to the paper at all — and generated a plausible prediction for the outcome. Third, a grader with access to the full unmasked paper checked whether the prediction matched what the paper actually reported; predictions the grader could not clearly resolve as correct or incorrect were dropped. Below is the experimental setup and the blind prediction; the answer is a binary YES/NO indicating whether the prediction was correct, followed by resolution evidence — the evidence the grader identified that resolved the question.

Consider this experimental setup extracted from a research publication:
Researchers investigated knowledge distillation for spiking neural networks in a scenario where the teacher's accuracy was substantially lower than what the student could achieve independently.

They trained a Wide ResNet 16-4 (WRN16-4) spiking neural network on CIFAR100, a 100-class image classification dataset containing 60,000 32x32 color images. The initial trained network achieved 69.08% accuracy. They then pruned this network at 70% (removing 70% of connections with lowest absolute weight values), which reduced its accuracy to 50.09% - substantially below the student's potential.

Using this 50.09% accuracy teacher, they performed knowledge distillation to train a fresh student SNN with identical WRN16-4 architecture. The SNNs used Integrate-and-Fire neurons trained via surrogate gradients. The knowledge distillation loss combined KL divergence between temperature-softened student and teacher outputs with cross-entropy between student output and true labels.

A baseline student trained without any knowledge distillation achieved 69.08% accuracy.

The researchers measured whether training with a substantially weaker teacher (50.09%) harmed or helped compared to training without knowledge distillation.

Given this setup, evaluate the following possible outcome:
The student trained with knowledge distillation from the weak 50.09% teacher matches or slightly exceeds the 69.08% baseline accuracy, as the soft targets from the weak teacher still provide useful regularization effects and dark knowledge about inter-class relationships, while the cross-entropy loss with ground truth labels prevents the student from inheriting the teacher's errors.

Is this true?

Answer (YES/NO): YES